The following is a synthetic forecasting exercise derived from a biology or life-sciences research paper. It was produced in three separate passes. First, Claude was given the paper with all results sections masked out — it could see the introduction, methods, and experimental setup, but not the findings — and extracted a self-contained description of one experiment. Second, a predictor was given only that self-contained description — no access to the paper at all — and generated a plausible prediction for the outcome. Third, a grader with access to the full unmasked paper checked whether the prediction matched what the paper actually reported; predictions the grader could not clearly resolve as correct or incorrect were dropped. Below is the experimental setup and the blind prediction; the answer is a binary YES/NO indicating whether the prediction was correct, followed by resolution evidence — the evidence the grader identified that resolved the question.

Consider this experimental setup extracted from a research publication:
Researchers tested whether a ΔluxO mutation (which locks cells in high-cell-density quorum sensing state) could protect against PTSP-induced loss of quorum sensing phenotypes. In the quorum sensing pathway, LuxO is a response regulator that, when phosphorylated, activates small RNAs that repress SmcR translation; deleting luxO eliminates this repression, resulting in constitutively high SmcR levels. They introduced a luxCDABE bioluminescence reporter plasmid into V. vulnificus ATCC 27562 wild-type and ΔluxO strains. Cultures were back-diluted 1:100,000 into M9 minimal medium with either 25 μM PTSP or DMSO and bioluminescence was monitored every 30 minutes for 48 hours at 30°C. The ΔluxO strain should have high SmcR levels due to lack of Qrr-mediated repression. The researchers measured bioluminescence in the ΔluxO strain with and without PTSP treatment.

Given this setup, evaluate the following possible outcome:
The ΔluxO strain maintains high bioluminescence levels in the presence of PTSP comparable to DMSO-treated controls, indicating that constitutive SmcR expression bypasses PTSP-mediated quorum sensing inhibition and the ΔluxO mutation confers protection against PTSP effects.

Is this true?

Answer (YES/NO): NO